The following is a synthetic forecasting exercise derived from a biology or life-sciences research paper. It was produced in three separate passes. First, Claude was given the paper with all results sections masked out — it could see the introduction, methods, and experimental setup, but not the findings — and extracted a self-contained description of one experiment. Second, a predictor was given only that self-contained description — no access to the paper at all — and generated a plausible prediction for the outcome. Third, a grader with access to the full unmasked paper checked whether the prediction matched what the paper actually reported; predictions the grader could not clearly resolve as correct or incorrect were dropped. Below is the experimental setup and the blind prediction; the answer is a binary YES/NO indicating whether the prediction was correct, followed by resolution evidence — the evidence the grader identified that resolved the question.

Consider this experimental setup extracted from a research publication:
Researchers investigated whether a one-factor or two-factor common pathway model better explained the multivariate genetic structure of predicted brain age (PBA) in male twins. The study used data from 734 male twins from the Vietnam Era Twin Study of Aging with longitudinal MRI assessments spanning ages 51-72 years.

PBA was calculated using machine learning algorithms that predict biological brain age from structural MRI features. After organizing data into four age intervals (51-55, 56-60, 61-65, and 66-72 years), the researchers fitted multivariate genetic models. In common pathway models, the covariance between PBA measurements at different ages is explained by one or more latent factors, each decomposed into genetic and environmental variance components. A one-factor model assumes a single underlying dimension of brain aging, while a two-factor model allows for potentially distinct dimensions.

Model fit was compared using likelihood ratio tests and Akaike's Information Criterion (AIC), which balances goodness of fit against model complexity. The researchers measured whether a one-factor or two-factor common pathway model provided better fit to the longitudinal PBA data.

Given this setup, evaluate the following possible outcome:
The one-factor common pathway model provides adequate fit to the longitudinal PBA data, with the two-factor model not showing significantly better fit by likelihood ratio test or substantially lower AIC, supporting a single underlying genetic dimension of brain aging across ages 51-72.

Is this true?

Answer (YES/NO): YES